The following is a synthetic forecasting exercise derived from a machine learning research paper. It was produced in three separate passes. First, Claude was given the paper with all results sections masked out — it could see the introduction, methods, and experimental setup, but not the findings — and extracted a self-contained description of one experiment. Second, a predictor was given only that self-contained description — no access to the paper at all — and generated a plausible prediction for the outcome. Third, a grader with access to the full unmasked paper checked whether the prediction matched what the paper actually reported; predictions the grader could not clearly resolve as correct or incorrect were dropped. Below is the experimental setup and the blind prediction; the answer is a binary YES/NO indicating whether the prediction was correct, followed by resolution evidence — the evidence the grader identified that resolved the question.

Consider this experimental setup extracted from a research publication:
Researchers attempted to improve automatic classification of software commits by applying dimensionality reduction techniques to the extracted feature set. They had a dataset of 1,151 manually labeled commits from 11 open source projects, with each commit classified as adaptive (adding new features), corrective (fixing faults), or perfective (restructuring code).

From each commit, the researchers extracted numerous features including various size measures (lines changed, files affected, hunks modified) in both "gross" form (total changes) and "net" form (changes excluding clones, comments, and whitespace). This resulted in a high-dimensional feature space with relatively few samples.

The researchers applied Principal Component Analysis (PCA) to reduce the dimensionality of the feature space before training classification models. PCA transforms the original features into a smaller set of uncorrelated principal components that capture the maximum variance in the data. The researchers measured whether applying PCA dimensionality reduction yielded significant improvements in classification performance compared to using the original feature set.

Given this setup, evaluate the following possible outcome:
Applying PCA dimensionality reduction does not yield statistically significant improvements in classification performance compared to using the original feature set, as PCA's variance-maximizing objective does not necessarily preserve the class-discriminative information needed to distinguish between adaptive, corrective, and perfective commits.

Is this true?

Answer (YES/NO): YES